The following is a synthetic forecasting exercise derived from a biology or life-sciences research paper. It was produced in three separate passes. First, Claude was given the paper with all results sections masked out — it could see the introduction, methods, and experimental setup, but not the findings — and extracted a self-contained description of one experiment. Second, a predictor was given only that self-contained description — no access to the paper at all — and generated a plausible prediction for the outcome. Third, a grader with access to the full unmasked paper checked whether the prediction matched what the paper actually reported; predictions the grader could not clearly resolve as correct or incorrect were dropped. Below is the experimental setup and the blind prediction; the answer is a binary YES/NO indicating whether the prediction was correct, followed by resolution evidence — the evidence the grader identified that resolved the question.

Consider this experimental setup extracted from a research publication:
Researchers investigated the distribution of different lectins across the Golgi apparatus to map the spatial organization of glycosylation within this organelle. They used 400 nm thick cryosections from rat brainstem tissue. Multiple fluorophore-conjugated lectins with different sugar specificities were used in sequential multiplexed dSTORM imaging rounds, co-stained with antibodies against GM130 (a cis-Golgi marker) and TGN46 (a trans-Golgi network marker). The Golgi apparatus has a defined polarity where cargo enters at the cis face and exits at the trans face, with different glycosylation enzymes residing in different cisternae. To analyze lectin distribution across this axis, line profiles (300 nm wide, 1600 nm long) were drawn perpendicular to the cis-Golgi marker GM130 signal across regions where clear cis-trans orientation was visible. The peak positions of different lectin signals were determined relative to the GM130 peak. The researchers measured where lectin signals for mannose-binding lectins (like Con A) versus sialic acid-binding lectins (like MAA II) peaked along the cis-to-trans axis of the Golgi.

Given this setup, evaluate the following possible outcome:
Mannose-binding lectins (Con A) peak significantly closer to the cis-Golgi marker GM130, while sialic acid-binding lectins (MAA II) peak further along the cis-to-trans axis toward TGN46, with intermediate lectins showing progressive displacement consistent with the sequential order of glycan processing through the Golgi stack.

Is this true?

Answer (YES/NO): NO